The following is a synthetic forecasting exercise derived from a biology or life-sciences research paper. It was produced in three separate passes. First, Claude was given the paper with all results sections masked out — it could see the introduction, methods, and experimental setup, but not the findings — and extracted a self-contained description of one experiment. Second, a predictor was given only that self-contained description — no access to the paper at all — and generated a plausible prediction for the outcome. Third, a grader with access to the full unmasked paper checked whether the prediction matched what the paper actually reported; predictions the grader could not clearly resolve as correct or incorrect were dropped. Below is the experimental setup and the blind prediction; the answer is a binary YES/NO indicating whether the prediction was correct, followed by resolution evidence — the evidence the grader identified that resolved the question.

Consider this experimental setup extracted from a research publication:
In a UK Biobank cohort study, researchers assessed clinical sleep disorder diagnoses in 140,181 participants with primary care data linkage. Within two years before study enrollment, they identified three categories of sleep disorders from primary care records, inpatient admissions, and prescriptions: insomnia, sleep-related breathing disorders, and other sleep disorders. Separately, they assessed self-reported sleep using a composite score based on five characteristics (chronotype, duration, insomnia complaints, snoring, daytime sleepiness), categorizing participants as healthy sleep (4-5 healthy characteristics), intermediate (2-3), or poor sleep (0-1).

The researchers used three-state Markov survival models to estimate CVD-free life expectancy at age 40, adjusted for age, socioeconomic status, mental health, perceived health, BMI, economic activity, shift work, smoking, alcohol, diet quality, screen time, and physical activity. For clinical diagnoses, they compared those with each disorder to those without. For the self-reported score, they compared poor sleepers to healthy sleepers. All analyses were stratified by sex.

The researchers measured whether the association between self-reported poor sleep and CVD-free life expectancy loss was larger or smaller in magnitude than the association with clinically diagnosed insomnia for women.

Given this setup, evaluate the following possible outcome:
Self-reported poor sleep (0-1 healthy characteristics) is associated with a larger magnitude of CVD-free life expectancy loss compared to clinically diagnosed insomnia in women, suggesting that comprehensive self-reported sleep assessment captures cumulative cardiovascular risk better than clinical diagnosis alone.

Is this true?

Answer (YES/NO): YES